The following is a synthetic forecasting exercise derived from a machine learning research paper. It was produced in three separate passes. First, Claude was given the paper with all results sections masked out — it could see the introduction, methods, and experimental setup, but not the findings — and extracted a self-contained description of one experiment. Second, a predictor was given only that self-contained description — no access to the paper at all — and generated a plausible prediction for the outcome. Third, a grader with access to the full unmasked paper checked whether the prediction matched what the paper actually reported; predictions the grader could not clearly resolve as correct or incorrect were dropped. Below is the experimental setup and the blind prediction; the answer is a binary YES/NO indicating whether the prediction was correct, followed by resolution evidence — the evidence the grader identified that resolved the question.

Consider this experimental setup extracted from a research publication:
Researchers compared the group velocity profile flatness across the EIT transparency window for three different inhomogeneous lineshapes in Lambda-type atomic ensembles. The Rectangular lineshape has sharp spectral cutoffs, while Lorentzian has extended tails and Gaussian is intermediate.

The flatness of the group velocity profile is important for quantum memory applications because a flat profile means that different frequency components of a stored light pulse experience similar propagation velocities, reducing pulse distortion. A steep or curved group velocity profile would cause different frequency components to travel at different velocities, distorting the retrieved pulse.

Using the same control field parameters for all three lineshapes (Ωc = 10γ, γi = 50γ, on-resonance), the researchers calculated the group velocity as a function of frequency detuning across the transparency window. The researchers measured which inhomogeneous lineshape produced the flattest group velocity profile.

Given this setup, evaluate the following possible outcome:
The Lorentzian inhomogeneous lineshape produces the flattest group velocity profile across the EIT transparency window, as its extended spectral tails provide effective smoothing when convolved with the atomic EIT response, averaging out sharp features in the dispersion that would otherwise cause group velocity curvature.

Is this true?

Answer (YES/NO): NO